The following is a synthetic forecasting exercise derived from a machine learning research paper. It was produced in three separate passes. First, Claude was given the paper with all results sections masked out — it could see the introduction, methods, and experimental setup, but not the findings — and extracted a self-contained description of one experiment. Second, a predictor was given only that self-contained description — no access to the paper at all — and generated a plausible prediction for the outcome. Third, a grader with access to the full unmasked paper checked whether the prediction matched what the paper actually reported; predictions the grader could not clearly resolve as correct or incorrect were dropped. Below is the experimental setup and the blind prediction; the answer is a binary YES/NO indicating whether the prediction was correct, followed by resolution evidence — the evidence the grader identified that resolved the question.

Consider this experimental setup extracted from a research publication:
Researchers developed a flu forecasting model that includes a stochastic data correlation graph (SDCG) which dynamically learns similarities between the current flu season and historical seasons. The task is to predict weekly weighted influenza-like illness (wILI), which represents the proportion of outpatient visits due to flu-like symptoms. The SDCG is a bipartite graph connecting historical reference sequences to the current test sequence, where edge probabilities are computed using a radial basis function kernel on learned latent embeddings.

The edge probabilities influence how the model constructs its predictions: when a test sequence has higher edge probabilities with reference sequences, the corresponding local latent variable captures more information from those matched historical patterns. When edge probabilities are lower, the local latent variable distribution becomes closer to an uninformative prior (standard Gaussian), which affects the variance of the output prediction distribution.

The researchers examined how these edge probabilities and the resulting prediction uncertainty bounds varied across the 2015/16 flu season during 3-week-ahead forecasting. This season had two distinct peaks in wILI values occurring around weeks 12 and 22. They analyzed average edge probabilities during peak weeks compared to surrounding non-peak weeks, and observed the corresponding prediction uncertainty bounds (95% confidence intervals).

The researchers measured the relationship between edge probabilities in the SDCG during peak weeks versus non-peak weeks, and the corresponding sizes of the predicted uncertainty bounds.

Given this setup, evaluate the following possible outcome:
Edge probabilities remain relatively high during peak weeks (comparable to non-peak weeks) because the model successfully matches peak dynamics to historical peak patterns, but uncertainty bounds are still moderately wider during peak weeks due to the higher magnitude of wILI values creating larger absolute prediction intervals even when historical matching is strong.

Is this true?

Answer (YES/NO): NO